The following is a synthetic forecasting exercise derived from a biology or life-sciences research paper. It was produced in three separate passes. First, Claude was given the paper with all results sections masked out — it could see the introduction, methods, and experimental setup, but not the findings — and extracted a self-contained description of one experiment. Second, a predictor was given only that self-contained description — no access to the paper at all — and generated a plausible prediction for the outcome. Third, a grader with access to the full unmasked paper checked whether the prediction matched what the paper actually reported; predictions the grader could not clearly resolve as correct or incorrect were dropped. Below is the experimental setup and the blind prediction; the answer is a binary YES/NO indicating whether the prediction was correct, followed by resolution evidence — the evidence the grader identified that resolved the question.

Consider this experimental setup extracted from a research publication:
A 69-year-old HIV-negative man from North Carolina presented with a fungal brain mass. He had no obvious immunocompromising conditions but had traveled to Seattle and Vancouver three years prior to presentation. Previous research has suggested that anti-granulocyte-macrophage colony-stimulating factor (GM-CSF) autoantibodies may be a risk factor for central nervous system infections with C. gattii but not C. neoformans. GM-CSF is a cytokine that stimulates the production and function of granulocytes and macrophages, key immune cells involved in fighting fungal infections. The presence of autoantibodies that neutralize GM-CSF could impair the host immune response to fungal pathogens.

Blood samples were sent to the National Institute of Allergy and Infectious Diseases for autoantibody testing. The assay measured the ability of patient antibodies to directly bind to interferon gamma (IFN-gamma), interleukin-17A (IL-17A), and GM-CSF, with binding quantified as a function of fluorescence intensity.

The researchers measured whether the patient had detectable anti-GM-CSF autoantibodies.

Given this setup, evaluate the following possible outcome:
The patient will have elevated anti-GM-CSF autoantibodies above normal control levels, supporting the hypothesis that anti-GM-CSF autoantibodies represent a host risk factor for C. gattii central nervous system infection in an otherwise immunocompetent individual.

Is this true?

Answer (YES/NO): YES